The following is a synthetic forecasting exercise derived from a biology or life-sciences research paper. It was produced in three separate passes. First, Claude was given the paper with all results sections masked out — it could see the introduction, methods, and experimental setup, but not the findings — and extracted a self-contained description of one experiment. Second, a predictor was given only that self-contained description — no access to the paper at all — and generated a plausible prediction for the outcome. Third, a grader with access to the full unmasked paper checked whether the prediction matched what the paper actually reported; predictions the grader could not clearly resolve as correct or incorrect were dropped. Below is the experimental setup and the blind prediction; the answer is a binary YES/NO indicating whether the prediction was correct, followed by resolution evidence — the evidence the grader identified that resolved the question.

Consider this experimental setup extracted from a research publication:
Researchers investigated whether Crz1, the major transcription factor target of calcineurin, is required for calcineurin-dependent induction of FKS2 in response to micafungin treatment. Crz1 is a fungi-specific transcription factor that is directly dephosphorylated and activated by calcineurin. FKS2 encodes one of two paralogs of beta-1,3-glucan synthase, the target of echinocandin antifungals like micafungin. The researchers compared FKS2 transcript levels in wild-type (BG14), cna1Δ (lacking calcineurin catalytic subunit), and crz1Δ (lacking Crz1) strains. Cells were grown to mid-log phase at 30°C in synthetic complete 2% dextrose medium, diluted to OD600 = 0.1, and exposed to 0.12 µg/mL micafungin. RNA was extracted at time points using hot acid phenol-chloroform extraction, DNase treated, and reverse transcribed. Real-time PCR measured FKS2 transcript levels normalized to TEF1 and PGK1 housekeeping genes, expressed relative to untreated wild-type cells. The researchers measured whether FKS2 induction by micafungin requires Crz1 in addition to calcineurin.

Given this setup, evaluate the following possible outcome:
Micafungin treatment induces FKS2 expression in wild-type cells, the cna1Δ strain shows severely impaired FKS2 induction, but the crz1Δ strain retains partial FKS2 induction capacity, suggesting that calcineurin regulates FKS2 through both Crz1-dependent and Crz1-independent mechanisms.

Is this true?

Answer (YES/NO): NO